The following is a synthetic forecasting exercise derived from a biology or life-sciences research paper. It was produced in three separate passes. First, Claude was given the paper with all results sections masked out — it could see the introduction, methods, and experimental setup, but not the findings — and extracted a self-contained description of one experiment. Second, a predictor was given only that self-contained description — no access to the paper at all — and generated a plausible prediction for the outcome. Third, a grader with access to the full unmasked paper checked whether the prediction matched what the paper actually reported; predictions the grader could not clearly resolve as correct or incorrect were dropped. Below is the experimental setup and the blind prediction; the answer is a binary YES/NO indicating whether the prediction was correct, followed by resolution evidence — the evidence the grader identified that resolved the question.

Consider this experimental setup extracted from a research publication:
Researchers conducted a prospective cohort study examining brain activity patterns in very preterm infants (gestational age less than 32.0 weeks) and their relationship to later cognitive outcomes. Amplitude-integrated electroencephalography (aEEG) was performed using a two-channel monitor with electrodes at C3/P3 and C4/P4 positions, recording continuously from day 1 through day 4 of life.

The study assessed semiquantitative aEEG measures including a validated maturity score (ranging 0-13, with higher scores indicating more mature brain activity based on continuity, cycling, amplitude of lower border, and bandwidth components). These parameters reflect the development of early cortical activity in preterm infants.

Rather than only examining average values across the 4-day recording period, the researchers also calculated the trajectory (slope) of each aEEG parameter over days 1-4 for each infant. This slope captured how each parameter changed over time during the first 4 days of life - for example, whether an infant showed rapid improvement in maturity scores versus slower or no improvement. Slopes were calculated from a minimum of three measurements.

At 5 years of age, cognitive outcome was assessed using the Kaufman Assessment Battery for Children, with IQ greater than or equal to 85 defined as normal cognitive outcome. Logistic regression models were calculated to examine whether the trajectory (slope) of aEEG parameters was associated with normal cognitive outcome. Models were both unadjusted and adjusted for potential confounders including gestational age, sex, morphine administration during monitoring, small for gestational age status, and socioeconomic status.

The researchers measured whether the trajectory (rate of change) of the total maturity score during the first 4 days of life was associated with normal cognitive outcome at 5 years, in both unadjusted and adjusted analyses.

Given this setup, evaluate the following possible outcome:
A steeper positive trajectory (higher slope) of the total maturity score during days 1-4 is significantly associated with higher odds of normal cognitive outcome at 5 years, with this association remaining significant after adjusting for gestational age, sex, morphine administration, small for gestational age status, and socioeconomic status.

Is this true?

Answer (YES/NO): NO